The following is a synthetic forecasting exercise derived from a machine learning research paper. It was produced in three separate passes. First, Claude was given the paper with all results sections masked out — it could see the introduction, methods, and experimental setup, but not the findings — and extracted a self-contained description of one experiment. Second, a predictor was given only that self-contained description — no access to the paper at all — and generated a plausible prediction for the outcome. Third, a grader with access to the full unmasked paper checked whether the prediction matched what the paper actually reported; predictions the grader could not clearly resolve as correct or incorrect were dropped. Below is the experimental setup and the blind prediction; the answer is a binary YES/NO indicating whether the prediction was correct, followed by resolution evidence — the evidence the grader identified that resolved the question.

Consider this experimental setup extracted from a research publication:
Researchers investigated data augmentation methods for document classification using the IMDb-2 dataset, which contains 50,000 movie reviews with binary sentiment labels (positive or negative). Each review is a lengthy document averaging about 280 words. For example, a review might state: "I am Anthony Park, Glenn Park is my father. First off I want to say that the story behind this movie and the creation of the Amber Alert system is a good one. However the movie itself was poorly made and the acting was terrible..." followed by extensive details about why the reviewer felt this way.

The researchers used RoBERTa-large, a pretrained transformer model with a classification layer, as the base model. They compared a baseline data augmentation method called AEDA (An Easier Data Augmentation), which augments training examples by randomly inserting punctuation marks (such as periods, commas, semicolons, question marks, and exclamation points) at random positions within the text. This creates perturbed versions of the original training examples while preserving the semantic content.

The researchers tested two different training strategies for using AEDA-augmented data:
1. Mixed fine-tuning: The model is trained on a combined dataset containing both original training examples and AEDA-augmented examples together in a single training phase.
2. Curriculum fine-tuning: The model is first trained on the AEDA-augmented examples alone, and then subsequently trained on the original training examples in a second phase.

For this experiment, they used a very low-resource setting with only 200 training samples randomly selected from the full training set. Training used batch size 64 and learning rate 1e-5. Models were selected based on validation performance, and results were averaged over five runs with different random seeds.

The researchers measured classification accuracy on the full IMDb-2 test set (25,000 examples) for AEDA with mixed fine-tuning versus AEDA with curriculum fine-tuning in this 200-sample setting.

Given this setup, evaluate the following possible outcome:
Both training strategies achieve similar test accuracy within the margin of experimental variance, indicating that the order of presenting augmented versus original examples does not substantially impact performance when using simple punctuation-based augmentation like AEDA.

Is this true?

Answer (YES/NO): NO